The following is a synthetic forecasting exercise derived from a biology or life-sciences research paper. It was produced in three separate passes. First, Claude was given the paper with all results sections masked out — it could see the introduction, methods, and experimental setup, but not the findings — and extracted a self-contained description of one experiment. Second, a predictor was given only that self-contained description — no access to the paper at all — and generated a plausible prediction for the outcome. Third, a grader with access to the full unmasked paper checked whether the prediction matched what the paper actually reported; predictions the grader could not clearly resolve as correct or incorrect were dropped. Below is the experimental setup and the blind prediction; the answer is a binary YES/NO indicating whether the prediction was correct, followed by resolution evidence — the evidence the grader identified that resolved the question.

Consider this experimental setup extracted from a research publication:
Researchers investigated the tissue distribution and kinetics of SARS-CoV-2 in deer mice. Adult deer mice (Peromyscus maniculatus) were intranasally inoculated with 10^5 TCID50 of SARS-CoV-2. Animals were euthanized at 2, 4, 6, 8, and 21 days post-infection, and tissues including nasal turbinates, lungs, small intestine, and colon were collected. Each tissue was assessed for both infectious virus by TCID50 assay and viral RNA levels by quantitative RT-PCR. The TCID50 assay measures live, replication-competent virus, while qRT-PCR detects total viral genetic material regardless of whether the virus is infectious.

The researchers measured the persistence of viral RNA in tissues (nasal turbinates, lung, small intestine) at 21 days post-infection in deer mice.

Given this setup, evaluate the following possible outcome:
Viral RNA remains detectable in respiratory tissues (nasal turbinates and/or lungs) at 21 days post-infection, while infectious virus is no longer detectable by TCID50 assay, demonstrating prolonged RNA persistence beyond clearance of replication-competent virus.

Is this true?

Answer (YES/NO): YES